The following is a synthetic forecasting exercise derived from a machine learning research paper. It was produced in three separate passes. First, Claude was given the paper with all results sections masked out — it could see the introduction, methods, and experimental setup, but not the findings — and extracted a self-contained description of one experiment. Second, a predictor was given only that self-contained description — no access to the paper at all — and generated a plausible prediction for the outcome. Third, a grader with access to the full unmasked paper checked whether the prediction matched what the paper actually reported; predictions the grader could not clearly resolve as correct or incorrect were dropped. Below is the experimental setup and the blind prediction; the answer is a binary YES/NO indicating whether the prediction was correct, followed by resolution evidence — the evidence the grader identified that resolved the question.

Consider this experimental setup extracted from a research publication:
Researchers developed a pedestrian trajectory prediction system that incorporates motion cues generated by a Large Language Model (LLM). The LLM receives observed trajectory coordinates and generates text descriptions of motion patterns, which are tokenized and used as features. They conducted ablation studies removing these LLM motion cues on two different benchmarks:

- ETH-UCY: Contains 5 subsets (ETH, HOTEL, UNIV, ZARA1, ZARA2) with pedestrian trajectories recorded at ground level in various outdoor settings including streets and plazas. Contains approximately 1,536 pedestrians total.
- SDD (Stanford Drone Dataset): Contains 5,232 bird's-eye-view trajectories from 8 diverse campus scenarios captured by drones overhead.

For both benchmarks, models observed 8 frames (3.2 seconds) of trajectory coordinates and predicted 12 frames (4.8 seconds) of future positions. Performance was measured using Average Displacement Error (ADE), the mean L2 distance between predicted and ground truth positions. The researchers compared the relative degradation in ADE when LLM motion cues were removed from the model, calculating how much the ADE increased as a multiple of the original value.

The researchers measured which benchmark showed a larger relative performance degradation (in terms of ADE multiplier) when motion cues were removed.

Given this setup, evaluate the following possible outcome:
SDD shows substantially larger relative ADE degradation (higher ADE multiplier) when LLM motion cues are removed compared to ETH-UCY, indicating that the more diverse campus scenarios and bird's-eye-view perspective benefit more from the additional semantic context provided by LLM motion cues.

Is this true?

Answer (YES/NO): YES